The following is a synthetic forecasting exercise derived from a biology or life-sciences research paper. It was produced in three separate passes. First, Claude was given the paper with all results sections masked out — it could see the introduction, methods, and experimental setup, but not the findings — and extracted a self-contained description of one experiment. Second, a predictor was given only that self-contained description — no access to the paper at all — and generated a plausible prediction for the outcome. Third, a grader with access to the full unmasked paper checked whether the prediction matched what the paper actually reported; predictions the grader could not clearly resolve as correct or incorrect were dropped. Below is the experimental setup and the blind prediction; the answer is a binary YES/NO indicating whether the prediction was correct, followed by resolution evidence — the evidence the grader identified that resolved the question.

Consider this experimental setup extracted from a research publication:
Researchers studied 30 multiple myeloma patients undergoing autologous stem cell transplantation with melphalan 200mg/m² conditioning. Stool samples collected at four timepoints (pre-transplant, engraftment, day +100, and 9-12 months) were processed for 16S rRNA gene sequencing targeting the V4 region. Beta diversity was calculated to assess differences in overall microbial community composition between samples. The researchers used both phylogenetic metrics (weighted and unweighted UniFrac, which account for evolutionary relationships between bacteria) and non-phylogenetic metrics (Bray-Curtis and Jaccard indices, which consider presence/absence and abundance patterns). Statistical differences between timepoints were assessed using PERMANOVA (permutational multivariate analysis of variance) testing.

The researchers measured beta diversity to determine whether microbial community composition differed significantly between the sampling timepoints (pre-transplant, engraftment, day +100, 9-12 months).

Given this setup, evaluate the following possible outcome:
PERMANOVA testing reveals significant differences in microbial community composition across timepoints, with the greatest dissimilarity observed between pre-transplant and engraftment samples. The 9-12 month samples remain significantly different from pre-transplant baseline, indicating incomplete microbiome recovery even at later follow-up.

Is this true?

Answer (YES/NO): NO